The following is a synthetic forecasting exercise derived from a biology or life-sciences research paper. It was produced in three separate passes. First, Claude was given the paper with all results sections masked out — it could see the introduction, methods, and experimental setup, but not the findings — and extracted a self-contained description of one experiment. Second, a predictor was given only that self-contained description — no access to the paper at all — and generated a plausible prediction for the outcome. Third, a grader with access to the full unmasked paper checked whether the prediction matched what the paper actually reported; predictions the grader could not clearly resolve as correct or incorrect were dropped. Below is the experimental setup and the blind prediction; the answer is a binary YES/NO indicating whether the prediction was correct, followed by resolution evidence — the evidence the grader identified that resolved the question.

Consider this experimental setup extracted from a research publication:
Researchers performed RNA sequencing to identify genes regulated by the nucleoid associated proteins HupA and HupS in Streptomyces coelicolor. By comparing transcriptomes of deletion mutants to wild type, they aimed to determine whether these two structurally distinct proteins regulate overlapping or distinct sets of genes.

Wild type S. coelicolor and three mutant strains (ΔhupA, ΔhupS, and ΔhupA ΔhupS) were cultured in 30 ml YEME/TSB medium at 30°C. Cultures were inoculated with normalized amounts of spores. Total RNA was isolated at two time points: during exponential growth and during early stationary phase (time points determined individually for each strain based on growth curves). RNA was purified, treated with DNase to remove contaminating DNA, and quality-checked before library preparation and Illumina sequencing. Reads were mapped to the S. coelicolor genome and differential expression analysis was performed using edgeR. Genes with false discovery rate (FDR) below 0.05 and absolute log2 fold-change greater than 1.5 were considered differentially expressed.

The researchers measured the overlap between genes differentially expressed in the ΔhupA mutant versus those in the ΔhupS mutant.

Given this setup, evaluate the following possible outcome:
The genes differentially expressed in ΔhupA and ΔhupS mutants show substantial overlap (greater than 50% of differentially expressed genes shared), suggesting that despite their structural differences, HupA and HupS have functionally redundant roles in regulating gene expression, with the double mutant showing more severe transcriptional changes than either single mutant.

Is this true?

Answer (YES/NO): NO